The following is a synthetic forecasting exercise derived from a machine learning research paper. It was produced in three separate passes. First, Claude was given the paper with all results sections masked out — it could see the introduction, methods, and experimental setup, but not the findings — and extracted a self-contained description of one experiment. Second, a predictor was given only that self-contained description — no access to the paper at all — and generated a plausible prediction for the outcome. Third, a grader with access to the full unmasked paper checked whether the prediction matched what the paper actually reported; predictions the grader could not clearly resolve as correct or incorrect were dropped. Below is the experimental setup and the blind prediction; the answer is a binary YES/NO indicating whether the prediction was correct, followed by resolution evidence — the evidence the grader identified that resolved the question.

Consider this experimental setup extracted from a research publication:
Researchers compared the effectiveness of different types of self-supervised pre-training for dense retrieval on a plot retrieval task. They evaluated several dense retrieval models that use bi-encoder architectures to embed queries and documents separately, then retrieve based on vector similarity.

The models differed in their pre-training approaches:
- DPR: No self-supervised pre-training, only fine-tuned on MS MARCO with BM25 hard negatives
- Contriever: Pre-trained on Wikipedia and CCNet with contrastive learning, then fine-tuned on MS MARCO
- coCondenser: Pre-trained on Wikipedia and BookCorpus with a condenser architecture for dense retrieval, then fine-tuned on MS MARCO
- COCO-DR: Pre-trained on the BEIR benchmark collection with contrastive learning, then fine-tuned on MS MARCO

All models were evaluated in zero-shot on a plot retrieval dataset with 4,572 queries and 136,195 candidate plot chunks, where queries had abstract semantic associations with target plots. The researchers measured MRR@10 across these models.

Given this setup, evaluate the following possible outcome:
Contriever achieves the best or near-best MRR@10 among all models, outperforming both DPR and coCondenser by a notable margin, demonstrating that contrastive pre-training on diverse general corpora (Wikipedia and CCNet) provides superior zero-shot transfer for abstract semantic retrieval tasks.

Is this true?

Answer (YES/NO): YES